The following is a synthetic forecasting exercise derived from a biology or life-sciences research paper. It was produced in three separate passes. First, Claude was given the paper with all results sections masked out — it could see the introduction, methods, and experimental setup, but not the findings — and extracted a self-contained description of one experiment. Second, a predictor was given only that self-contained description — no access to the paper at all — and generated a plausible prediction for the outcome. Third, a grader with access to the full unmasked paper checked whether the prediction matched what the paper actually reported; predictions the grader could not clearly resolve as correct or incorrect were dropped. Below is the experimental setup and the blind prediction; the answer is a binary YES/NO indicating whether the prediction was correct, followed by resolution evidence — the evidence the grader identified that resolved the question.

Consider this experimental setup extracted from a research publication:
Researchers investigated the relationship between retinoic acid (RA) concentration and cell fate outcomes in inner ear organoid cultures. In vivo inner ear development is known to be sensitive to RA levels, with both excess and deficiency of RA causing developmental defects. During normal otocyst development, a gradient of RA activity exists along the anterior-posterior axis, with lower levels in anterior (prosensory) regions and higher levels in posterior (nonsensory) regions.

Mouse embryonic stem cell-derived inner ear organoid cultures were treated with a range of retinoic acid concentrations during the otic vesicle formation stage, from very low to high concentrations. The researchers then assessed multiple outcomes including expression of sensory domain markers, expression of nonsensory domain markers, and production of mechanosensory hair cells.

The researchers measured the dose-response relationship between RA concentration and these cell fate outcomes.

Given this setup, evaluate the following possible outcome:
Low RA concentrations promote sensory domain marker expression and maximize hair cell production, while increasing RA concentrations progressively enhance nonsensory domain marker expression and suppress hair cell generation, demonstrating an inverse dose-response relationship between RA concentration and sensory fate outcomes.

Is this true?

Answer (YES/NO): YES